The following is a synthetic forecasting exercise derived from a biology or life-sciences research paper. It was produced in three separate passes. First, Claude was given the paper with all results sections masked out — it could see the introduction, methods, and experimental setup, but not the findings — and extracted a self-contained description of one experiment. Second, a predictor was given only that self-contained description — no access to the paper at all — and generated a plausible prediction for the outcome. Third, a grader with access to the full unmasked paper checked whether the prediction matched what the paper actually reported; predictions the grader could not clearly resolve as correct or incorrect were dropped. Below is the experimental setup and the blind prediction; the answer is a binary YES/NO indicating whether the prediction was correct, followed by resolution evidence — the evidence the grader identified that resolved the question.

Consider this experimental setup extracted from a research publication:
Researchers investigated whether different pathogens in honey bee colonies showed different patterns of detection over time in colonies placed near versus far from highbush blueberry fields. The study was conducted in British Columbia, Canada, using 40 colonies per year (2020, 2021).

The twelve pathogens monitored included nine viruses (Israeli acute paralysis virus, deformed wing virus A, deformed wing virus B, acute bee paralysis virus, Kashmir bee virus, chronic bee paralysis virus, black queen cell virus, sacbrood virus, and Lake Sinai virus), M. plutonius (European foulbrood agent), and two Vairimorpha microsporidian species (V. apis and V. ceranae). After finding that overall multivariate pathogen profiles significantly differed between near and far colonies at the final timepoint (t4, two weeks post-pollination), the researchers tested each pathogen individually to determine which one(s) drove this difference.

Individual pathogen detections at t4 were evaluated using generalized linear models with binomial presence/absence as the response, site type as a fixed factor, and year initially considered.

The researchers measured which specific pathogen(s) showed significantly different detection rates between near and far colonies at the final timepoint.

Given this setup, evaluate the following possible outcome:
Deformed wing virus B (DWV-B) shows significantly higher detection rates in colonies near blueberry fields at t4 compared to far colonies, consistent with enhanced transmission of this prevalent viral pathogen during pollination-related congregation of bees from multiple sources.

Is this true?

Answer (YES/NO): NO